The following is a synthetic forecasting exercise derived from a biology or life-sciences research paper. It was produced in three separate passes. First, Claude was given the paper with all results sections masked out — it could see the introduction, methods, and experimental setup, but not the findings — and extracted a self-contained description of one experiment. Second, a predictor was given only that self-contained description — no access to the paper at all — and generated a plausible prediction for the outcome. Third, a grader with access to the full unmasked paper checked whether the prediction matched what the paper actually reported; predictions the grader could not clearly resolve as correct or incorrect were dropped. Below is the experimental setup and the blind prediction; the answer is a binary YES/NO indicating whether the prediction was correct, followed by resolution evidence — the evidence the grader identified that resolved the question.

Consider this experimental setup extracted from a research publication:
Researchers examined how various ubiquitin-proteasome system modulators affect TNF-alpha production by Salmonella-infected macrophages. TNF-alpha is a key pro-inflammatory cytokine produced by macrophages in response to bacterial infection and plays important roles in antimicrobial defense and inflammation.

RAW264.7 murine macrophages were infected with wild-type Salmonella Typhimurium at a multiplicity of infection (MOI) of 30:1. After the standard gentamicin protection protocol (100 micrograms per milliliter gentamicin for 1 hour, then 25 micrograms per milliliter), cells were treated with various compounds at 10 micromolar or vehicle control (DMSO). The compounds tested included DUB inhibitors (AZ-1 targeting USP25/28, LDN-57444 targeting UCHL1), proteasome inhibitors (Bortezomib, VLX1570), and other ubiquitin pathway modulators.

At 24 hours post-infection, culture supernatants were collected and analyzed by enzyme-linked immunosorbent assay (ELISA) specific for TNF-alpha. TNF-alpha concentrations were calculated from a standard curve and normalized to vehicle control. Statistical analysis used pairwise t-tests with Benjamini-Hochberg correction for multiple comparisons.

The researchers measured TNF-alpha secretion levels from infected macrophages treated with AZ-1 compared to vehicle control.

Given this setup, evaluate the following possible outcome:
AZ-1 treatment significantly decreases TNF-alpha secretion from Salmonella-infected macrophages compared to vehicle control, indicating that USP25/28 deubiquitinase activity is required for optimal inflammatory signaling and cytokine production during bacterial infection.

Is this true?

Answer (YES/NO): NO